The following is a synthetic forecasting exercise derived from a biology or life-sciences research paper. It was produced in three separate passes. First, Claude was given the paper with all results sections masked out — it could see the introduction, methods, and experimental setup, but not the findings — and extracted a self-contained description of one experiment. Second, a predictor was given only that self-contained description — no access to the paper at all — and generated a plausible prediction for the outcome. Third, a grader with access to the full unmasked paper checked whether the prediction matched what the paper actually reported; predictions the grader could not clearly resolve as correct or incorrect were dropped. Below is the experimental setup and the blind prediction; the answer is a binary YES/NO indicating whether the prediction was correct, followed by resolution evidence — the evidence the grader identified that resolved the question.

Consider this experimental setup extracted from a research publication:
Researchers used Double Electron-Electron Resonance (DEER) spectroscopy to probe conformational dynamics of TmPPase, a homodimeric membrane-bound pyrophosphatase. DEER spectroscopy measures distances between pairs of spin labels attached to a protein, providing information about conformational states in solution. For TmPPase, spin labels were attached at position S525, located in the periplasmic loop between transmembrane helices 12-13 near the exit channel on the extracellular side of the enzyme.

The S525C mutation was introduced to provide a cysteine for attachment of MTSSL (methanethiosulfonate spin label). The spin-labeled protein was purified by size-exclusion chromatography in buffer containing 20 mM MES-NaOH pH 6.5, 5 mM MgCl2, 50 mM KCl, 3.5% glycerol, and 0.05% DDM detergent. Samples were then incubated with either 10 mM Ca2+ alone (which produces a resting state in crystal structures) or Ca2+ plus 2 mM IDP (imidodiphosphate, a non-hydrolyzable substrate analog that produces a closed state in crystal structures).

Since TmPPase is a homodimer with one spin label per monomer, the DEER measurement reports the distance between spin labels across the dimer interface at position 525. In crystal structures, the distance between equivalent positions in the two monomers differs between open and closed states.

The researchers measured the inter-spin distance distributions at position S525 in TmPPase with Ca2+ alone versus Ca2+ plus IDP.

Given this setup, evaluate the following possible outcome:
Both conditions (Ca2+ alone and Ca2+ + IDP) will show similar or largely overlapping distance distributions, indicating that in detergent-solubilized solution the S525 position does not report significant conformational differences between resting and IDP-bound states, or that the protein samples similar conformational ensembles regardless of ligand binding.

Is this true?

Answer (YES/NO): NO